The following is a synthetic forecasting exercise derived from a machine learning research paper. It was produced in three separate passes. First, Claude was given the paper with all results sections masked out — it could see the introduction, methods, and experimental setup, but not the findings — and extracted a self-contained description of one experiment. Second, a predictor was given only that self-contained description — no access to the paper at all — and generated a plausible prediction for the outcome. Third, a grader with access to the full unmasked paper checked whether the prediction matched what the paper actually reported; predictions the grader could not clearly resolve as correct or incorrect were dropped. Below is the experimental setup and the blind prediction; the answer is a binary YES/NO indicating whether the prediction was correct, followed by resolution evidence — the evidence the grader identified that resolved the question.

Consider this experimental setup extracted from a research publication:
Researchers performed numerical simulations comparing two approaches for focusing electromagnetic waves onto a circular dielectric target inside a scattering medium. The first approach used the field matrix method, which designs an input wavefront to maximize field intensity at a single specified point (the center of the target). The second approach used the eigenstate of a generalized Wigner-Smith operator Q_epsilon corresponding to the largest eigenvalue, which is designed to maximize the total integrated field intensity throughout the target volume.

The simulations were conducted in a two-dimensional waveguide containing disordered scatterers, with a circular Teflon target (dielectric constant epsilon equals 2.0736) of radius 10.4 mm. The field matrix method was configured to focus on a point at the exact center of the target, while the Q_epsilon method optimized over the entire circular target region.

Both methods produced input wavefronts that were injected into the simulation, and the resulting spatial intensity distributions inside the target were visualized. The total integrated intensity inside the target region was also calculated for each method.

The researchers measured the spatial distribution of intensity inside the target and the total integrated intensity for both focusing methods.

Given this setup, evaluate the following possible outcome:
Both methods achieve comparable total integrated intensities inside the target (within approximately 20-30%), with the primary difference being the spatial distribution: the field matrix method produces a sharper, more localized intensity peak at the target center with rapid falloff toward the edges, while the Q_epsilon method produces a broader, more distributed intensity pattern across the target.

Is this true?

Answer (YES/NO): NO